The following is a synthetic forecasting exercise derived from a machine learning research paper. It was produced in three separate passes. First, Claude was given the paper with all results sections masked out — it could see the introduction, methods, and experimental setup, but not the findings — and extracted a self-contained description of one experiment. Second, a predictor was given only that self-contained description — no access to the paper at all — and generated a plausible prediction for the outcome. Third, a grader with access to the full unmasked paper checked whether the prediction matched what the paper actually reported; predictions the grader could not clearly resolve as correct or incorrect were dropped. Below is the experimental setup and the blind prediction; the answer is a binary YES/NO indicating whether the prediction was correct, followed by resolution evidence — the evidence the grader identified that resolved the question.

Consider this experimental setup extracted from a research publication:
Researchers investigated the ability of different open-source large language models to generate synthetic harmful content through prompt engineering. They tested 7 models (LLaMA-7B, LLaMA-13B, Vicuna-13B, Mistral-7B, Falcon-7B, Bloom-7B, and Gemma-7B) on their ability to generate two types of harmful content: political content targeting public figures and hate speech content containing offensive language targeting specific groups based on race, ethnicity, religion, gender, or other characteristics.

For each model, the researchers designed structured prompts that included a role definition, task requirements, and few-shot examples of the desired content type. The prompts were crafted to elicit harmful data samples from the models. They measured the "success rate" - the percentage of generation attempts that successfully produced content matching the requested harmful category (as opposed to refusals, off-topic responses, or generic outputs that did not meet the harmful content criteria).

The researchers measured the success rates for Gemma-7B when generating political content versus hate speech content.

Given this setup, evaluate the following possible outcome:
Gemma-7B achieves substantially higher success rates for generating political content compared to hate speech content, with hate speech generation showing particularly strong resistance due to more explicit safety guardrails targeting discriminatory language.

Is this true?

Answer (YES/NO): YES